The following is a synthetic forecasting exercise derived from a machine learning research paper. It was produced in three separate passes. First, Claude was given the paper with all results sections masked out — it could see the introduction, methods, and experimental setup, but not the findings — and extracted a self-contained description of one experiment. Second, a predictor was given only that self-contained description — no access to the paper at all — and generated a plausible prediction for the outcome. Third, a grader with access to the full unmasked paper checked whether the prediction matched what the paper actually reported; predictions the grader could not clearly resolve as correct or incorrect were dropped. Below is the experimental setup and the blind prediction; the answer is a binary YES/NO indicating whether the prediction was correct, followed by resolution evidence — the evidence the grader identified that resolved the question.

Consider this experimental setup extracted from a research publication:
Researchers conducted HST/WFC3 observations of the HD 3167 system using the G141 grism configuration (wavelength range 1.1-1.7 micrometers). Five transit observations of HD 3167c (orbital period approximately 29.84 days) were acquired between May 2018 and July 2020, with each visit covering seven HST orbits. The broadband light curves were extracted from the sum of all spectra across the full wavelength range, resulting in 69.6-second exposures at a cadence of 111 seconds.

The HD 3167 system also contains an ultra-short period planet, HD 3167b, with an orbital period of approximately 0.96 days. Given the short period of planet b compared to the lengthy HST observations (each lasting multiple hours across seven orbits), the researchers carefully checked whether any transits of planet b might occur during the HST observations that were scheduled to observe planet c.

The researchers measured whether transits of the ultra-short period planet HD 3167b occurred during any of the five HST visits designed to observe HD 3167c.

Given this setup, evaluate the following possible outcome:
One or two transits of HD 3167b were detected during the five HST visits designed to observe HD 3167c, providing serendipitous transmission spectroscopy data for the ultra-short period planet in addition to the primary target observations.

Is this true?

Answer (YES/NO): YES